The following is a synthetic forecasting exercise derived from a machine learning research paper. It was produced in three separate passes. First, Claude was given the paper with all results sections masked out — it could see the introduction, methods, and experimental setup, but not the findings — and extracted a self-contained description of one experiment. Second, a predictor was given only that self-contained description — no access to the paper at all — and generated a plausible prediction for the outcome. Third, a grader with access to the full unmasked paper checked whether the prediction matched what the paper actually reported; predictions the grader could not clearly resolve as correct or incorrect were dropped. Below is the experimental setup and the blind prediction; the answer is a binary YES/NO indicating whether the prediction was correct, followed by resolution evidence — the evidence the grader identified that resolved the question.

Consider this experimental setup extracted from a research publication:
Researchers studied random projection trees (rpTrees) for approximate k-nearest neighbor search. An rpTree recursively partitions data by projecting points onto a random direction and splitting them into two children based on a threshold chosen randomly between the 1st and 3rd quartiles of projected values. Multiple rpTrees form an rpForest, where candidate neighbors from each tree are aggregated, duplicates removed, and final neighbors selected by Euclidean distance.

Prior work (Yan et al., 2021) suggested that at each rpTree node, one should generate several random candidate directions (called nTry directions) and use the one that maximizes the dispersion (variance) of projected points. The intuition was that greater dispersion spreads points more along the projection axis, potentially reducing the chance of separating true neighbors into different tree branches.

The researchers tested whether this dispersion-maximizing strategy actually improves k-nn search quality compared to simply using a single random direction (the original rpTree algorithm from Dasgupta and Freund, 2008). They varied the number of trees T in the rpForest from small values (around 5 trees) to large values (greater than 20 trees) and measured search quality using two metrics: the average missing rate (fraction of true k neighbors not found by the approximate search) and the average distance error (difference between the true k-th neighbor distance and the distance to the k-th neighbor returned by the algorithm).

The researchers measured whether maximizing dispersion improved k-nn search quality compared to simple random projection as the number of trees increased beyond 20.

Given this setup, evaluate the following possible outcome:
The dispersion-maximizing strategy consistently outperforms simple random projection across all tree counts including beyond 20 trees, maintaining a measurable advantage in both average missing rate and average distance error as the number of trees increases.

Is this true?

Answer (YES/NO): NO